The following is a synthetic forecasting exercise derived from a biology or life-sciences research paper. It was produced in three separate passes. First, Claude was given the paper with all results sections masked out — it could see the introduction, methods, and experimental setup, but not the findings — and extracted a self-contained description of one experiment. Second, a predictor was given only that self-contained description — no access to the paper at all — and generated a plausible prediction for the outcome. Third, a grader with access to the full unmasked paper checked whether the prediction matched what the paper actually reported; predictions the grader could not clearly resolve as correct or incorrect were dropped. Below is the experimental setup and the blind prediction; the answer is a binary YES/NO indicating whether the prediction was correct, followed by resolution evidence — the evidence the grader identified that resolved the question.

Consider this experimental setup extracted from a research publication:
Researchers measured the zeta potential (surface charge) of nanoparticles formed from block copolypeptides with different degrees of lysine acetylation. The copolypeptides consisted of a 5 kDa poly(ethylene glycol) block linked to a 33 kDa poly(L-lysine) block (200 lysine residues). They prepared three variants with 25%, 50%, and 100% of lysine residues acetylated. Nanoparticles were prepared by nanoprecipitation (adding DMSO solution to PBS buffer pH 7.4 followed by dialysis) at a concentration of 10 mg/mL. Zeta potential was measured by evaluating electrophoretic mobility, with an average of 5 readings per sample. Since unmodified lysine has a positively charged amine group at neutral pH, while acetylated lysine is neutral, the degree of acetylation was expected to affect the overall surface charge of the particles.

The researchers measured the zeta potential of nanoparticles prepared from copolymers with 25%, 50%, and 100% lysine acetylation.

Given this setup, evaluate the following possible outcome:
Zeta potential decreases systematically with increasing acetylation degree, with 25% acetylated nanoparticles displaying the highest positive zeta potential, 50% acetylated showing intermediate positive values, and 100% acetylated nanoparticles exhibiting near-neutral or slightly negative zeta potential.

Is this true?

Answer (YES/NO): NO